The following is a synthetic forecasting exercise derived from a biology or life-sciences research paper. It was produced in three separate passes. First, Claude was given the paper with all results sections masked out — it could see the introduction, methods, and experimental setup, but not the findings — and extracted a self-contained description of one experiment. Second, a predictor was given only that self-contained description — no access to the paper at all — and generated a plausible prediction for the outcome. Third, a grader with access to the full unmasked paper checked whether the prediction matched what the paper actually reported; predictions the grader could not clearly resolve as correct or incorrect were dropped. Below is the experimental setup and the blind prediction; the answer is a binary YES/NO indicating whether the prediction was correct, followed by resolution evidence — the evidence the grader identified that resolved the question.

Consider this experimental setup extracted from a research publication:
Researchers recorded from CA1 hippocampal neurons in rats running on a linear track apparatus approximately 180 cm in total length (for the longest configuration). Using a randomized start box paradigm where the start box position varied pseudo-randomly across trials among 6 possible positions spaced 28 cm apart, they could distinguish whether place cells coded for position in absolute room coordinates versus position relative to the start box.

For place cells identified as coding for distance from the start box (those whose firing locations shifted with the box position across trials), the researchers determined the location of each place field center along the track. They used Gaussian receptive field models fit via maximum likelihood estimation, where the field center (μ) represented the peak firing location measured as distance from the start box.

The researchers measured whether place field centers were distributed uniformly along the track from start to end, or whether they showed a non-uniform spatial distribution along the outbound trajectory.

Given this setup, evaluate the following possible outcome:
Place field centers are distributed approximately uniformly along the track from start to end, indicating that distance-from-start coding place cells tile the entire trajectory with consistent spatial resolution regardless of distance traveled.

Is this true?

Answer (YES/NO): NO